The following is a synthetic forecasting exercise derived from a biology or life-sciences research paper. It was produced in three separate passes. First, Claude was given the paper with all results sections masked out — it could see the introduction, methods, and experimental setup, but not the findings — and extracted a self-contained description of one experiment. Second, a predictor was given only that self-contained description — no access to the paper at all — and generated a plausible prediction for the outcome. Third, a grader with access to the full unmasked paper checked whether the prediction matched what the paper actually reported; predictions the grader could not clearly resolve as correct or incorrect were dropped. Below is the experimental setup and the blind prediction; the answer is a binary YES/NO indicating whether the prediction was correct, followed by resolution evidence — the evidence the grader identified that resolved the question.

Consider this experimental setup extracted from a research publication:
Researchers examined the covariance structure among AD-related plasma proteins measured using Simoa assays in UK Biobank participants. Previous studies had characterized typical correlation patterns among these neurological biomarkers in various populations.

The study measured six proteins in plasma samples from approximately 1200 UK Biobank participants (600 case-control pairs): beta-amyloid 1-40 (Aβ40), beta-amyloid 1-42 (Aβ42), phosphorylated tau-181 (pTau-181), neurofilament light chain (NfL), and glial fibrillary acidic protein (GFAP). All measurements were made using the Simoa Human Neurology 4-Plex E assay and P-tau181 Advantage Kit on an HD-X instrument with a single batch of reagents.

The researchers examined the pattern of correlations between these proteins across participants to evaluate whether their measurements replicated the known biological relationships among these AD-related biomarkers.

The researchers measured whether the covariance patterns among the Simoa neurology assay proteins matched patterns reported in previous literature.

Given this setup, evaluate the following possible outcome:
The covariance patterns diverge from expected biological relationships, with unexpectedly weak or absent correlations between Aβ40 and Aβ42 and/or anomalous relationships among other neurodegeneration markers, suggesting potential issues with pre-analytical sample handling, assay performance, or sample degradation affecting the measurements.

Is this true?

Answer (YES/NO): NO